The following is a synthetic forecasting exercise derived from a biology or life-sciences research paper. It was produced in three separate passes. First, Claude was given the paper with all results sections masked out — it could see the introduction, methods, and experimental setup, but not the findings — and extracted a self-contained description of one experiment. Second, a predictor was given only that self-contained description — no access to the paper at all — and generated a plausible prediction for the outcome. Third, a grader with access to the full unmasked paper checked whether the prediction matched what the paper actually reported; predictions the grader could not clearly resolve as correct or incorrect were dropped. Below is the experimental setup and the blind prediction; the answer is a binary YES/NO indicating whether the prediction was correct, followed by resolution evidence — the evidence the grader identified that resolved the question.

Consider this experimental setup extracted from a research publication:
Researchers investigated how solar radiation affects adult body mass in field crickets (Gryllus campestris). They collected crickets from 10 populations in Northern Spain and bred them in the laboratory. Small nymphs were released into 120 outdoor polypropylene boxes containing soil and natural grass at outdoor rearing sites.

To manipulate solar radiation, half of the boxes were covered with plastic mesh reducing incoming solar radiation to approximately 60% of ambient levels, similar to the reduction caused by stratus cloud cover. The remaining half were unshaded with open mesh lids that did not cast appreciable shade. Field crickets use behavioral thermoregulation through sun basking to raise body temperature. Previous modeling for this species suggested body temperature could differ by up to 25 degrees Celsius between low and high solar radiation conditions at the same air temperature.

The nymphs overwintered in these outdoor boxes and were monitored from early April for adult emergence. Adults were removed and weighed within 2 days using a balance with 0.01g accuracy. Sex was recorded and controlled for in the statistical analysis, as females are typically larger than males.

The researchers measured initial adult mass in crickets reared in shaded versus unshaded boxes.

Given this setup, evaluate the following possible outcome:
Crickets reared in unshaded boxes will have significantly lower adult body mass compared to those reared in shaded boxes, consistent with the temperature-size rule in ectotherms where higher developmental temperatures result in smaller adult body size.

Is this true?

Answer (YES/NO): NO